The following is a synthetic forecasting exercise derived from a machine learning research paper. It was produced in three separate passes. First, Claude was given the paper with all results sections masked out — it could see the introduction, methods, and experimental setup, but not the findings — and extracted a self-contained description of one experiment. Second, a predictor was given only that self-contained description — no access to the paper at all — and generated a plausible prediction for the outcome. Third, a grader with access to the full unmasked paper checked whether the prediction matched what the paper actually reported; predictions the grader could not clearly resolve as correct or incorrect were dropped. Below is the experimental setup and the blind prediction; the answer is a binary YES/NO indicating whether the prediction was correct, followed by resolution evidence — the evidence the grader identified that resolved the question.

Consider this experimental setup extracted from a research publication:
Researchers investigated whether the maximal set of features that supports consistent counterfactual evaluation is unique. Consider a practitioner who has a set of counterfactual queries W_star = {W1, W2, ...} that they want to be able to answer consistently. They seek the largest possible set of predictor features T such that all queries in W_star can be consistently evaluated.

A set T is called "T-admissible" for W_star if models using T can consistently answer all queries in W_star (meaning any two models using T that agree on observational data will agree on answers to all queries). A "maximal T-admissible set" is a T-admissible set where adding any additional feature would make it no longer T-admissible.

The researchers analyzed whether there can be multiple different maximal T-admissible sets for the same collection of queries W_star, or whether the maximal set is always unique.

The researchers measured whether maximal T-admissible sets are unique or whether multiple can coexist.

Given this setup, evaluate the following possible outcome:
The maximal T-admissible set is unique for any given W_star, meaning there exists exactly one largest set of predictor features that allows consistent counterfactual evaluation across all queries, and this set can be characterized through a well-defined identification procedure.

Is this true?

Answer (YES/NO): YES